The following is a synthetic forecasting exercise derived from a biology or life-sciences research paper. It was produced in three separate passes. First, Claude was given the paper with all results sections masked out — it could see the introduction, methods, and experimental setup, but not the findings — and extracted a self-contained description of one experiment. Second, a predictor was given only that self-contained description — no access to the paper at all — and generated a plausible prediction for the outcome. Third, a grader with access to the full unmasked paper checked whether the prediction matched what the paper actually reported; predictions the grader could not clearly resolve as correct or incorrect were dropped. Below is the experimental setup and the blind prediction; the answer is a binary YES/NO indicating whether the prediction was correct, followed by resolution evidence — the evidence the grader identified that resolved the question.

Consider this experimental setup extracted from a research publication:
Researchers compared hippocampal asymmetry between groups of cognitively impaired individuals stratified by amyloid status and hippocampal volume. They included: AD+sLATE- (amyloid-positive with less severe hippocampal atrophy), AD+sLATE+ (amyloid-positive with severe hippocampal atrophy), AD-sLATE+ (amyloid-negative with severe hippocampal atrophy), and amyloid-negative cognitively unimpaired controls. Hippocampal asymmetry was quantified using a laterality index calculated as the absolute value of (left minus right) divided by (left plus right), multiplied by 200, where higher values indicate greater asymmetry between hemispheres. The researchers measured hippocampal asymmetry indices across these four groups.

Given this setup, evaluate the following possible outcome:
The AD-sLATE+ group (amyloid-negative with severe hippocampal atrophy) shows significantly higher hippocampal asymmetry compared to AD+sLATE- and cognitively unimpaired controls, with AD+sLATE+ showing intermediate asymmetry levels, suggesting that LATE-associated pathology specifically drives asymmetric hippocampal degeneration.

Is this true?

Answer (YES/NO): NO